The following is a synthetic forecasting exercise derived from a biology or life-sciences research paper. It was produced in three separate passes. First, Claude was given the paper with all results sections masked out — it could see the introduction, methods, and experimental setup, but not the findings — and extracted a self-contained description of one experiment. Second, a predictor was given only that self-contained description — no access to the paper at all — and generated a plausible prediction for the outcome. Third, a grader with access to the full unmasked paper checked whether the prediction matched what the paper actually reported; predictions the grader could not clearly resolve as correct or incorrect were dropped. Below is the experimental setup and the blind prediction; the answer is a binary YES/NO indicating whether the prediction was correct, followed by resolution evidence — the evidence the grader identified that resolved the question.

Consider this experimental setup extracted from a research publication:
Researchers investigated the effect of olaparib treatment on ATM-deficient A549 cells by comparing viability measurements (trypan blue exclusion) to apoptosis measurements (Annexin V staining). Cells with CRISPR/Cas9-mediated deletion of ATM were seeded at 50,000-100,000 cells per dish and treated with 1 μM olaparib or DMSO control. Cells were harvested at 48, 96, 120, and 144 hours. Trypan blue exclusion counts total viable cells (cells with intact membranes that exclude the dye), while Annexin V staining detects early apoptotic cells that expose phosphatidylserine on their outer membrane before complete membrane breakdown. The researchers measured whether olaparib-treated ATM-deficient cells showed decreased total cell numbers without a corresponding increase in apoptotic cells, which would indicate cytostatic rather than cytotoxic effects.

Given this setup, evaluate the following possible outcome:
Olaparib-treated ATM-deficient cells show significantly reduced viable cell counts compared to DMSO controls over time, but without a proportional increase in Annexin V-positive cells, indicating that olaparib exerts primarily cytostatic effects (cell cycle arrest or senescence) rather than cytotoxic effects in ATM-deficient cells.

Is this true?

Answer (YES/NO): YES